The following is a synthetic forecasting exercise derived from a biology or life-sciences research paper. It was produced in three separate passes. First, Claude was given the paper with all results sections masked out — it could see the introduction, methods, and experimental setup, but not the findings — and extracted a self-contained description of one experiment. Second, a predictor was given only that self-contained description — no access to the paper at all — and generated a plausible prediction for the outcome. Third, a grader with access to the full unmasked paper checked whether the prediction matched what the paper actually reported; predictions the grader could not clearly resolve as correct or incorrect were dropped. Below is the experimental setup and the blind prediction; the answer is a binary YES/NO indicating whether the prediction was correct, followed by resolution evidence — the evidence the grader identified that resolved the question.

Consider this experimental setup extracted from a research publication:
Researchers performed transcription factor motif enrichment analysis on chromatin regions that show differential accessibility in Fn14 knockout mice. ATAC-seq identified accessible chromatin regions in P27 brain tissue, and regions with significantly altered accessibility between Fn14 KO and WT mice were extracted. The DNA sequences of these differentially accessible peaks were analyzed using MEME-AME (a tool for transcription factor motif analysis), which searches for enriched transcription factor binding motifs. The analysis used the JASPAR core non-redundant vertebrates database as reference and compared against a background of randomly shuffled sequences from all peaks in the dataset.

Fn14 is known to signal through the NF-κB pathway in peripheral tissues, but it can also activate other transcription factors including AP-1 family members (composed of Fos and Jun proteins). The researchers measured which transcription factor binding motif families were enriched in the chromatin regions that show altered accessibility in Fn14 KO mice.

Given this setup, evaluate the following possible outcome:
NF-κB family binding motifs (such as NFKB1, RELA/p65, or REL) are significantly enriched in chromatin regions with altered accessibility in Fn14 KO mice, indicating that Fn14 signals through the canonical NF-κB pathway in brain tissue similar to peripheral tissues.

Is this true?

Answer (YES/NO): NO